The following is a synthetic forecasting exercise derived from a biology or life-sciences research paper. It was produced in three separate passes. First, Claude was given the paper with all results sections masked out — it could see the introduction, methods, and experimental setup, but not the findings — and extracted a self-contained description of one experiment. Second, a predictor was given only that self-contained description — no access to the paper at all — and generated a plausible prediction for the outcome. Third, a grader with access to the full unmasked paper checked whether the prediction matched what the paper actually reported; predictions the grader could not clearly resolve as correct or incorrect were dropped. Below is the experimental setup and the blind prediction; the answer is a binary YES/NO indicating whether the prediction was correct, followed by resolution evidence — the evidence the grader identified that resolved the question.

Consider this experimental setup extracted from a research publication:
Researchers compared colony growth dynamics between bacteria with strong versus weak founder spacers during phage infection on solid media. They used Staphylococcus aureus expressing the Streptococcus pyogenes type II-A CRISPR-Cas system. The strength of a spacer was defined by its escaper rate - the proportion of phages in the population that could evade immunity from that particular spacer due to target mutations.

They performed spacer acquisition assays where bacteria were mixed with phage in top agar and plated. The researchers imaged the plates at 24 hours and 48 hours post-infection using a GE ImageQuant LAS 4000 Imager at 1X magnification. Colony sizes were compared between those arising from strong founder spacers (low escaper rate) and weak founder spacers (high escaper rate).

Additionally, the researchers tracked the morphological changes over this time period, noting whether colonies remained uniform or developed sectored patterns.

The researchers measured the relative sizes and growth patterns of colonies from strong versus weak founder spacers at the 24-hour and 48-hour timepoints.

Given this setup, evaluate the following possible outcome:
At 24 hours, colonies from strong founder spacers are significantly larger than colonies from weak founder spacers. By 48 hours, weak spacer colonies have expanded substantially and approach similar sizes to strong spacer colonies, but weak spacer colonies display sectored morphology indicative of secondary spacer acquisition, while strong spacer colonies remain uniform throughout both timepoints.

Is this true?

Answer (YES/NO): NO